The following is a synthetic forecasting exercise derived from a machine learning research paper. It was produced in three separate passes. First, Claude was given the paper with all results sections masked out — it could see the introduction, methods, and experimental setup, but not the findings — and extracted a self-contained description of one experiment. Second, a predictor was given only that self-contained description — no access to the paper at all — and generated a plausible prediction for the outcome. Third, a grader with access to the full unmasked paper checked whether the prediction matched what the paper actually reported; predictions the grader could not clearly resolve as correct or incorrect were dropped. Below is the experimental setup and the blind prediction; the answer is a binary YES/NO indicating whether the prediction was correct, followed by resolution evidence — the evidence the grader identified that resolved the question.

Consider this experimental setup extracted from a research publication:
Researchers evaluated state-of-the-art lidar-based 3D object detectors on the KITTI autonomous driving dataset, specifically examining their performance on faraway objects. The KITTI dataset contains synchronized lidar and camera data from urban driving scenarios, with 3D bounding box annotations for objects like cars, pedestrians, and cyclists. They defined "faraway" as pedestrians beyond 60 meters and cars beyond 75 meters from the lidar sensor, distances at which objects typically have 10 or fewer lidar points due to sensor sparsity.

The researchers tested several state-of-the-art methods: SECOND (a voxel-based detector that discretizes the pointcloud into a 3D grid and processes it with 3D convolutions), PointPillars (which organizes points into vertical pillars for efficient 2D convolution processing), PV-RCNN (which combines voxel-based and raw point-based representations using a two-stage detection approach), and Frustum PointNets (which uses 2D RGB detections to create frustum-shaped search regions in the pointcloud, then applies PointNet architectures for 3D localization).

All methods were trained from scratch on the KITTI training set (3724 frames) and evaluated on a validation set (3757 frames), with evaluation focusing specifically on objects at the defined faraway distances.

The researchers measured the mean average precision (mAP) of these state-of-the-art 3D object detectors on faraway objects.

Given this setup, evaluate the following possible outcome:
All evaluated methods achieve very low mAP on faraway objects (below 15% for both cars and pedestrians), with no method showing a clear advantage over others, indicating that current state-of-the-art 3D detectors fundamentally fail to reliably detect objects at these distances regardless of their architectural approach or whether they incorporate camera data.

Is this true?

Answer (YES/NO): NO